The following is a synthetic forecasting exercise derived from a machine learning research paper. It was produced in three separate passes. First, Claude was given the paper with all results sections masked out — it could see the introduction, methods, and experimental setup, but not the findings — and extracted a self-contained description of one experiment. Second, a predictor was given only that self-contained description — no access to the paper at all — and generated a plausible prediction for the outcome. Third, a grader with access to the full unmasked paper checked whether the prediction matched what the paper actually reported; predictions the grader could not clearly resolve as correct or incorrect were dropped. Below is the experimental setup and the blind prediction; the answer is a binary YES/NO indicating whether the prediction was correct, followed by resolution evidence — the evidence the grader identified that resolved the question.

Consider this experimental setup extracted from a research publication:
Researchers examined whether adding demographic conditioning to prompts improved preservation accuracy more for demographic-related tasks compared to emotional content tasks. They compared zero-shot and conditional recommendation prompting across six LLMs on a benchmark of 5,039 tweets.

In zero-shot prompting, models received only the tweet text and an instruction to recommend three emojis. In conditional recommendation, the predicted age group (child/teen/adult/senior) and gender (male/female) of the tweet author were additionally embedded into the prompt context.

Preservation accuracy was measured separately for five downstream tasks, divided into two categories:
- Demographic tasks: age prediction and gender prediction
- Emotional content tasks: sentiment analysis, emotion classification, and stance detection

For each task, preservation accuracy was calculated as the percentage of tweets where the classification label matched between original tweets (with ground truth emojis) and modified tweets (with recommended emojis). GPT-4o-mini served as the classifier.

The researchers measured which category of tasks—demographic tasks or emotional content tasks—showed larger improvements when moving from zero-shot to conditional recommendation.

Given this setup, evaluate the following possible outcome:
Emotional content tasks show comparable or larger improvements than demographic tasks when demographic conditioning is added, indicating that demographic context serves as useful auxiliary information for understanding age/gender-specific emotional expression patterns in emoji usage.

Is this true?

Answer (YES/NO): NO